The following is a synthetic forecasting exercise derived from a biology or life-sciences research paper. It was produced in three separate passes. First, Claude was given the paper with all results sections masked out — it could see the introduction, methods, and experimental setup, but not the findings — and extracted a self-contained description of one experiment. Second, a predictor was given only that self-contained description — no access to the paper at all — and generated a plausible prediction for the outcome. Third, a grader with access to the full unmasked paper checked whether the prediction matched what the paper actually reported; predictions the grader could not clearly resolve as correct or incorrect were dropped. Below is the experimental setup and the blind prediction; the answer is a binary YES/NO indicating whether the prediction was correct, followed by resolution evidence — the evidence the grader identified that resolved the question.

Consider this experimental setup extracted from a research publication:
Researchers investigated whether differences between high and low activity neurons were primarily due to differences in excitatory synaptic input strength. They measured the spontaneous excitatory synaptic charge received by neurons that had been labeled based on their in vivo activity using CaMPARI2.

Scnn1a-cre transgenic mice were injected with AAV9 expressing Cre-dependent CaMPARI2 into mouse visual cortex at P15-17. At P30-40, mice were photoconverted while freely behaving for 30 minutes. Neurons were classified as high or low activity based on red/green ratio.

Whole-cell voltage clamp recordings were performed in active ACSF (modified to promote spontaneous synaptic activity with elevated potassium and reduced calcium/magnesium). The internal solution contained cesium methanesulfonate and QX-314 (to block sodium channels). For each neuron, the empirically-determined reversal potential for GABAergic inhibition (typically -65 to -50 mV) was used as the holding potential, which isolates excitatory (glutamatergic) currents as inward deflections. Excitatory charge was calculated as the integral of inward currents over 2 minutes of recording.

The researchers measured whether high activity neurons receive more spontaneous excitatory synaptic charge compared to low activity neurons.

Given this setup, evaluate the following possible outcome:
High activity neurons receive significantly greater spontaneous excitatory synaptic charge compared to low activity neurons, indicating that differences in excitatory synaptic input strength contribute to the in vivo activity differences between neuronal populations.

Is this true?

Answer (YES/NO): NO